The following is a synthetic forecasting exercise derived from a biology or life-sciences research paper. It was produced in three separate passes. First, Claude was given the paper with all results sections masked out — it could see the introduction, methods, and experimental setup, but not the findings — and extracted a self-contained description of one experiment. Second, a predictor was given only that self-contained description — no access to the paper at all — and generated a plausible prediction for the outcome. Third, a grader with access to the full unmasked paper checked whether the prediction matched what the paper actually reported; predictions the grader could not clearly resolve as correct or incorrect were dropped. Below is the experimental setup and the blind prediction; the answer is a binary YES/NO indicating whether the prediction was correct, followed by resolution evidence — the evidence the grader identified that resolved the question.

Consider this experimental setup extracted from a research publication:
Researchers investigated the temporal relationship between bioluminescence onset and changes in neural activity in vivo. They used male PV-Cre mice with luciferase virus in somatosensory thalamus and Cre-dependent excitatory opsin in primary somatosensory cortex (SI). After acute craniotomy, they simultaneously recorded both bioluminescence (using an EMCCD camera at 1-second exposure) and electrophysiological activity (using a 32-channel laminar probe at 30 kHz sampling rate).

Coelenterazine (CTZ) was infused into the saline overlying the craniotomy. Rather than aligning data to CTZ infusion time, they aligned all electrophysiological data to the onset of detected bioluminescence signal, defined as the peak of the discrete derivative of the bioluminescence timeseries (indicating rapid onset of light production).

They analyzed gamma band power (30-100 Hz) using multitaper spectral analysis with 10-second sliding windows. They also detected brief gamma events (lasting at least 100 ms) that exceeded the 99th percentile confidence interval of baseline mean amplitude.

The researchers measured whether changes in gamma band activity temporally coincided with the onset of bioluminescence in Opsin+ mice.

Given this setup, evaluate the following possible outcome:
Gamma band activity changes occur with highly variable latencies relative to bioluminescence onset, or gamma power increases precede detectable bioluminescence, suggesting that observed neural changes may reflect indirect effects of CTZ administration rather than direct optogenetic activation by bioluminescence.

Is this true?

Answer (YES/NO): NO